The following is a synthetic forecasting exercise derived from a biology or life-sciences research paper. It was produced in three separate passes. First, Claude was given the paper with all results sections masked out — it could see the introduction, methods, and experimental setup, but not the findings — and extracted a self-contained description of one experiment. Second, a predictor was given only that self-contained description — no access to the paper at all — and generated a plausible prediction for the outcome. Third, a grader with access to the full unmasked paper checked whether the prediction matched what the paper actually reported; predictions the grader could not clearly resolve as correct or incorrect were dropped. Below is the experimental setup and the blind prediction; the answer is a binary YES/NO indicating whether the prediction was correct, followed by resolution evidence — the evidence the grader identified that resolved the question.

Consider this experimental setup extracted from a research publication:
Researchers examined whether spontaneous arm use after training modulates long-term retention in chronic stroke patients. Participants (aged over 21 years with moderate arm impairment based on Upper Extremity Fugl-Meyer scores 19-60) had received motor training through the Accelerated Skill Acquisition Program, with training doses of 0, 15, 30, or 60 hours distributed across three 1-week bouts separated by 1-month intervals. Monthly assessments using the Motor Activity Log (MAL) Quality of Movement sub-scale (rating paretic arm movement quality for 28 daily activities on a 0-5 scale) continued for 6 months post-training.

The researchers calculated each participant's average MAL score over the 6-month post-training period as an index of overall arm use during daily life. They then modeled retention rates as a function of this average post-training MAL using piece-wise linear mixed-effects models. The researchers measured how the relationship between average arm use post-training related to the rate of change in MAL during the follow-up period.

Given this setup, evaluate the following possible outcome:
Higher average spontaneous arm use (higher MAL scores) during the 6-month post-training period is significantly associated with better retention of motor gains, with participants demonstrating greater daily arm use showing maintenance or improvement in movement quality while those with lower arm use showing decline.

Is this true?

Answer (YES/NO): YES